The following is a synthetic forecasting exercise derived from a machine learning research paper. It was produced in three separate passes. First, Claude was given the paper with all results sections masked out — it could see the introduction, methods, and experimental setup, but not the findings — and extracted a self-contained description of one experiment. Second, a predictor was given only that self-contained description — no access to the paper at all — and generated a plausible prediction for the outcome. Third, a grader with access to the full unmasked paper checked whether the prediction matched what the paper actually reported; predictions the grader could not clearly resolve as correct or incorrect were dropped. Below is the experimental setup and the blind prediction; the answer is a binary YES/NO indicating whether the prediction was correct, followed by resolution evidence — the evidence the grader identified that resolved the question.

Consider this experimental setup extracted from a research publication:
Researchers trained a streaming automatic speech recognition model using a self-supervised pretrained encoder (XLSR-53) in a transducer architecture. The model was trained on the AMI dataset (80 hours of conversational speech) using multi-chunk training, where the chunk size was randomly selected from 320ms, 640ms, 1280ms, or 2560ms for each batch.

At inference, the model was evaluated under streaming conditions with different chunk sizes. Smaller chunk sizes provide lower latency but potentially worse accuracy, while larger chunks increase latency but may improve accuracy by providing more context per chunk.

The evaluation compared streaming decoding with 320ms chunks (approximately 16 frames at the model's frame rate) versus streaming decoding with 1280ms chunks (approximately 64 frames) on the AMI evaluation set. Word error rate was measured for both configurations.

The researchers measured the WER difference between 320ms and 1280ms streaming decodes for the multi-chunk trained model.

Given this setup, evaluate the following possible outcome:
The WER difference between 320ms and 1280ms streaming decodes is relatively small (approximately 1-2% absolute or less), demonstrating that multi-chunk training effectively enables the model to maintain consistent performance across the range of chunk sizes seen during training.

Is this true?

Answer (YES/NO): NO